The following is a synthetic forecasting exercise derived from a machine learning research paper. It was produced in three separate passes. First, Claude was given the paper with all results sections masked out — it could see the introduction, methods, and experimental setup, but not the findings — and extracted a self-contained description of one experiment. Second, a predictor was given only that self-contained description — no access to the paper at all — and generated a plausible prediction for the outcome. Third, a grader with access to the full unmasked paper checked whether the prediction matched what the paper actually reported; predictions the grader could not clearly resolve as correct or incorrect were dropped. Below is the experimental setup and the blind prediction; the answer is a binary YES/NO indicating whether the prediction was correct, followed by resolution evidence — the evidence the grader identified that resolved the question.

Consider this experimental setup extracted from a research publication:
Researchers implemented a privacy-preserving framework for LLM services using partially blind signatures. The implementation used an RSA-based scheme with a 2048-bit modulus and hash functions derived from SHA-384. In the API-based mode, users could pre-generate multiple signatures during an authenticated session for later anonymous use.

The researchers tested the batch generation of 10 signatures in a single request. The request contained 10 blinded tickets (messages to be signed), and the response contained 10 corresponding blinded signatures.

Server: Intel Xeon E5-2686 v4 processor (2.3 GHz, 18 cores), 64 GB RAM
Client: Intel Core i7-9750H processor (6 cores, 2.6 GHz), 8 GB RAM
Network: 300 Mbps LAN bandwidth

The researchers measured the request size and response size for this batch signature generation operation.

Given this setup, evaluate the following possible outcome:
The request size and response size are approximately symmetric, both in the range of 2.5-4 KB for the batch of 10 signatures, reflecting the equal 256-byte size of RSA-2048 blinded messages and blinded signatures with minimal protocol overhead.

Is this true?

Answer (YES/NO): NO